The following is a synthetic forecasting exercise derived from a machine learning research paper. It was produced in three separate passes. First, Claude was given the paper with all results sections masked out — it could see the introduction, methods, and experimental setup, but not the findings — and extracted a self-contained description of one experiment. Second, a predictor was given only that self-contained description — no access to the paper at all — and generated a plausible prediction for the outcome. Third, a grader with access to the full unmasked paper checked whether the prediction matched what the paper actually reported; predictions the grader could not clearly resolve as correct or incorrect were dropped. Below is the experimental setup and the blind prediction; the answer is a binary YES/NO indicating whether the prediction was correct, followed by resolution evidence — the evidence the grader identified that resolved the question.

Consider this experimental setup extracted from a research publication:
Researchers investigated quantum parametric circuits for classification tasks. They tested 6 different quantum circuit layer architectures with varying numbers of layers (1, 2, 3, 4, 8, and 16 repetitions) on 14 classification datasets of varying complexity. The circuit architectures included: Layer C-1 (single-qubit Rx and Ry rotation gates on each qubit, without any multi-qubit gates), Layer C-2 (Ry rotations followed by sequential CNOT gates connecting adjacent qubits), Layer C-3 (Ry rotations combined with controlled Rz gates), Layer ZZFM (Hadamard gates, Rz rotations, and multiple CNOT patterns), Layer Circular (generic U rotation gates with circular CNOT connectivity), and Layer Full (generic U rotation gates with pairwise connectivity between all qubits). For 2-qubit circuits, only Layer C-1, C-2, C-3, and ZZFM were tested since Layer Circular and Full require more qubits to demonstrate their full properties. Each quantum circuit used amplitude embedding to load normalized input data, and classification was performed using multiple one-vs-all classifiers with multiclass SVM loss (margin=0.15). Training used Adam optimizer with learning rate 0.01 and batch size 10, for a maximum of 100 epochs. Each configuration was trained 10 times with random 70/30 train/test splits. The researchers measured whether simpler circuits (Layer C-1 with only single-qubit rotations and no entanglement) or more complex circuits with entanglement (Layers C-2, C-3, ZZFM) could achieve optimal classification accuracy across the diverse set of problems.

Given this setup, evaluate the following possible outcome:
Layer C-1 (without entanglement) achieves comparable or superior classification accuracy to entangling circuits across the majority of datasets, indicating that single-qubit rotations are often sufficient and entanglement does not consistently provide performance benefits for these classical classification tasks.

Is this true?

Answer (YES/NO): NO